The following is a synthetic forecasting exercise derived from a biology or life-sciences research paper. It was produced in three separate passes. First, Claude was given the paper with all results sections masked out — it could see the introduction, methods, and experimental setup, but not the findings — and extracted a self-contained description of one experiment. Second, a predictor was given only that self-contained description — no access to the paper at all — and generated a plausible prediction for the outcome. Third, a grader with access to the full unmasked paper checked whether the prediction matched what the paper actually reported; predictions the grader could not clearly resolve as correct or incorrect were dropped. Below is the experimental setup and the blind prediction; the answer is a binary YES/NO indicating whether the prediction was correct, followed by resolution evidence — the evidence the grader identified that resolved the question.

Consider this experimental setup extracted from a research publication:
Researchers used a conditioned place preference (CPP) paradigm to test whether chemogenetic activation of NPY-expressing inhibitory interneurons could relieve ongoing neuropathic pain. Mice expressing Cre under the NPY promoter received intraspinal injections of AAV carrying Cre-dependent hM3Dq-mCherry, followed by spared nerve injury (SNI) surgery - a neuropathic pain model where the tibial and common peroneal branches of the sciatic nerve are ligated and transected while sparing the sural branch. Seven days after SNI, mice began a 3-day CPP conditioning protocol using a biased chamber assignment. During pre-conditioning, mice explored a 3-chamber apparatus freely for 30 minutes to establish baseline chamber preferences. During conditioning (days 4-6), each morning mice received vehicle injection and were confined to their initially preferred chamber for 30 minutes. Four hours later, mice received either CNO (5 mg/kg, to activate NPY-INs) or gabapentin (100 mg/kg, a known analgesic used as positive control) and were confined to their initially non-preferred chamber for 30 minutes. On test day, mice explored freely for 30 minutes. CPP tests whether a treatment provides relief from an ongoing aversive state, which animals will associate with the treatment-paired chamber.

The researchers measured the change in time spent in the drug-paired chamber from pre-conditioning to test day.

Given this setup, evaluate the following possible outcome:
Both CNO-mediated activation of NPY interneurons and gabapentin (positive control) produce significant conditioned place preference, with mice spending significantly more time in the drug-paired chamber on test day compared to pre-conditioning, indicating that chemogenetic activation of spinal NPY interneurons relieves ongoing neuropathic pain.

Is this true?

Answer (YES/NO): NO